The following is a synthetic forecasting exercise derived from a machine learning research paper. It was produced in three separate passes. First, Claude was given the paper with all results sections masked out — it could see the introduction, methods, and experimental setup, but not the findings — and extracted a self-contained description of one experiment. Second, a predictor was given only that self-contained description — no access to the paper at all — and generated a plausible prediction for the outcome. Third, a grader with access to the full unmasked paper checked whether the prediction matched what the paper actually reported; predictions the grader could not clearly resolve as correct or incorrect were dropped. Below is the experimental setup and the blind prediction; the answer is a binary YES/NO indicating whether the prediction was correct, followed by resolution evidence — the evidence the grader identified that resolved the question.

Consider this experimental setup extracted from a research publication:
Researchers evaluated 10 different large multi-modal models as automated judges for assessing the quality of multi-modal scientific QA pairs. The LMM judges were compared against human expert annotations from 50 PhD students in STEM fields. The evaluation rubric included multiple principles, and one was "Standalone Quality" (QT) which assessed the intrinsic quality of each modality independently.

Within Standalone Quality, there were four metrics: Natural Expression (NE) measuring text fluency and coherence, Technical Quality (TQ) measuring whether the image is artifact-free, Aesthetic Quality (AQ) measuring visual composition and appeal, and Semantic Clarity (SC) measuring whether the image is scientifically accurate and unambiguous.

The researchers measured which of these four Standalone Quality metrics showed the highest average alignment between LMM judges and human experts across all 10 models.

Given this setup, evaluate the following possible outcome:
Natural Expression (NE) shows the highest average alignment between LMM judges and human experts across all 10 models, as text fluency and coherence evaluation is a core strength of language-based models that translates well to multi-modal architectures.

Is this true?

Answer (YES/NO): NO